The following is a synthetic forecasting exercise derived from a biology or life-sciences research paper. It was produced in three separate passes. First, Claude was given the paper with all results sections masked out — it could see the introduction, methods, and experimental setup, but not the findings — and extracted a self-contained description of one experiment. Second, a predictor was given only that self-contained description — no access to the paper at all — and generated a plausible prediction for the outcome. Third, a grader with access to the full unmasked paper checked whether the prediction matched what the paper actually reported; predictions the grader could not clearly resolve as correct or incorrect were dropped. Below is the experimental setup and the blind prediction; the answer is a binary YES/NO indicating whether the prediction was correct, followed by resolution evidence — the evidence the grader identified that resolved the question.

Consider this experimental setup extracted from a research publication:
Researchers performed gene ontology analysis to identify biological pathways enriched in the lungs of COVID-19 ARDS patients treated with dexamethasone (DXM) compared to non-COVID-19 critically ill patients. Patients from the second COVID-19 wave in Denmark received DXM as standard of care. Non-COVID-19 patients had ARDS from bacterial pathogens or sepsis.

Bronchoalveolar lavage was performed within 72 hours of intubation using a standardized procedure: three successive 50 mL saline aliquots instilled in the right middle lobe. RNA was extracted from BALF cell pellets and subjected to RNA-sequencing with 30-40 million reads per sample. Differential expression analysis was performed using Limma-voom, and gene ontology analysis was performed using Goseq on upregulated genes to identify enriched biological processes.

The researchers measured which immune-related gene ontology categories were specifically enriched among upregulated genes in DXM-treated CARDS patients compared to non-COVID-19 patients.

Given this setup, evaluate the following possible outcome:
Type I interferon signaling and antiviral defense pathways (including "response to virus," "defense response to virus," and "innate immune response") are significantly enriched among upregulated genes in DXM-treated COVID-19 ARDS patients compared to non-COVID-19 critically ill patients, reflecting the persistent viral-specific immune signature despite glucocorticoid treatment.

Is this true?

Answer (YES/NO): NO